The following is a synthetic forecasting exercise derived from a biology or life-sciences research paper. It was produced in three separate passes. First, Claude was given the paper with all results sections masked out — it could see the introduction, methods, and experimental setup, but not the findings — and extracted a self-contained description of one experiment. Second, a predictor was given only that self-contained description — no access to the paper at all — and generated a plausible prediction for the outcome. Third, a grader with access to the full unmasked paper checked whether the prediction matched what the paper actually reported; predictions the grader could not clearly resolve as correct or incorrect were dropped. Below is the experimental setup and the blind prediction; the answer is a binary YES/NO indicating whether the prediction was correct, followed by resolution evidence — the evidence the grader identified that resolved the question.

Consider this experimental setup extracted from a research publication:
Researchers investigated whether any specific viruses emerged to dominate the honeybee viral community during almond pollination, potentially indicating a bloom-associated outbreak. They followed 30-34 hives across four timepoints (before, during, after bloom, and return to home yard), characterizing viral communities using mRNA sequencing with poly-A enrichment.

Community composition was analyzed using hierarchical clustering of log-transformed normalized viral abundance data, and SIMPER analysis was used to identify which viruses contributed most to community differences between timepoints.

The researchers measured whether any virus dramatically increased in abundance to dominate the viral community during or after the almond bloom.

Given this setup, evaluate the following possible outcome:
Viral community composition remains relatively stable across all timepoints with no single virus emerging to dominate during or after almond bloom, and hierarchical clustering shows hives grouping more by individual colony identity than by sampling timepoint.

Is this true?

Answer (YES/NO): NO